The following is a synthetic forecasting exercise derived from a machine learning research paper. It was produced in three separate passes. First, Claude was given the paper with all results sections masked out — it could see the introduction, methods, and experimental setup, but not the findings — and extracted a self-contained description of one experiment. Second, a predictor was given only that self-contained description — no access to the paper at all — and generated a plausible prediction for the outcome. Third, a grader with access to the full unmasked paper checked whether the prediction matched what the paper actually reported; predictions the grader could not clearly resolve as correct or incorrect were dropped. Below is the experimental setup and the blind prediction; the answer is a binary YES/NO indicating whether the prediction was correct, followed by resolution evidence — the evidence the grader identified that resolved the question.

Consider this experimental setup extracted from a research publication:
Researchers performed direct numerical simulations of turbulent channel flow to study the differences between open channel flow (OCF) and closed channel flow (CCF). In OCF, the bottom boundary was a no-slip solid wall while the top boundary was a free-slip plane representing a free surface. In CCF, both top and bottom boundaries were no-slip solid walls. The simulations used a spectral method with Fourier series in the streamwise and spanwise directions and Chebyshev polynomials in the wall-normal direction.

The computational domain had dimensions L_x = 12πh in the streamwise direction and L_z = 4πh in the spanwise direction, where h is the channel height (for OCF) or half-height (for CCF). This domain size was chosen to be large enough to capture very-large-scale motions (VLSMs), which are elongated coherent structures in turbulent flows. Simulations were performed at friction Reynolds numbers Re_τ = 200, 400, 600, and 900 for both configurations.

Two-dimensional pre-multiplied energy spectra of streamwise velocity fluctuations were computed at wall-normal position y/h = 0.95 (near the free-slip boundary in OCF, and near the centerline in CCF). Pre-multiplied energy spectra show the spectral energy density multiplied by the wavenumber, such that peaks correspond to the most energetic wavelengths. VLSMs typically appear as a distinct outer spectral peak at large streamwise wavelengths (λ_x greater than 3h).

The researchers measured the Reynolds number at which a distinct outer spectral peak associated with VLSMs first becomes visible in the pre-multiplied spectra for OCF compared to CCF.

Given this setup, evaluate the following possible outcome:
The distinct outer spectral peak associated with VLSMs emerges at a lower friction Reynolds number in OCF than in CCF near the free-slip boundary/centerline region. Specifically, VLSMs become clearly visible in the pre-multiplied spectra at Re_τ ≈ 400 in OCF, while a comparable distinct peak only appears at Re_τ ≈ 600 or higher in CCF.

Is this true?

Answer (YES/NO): YES